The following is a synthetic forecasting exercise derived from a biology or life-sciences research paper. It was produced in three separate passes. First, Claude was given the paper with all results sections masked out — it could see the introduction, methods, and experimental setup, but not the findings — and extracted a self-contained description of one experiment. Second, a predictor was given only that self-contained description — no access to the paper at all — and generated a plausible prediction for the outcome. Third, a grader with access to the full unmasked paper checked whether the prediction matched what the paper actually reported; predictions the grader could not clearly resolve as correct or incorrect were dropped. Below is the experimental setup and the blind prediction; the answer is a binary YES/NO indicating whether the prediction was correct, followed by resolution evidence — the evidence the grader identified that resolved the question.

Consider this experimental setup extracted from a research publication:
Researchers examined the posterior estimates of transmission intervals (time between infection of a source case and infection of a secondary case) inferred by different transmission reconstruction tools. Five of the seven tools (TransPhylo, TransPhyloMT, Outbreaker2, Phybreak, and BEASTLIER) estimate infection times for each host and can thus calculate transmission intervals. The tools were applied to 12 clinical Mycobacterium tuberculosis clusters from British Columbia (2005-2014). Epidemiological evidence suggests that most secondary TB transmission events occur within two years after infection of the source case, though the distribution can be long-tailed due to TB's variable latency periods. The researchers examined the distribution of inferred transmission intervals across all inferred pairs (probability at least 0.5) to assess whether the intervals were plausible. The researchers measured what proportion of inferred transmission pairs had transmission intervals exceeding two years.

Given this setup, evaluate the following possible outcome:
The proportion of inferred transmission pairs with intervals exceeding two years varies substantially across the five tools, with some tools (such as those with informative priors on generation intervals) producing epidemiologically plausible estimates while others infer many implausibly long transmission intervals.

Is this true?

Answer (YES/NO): NO